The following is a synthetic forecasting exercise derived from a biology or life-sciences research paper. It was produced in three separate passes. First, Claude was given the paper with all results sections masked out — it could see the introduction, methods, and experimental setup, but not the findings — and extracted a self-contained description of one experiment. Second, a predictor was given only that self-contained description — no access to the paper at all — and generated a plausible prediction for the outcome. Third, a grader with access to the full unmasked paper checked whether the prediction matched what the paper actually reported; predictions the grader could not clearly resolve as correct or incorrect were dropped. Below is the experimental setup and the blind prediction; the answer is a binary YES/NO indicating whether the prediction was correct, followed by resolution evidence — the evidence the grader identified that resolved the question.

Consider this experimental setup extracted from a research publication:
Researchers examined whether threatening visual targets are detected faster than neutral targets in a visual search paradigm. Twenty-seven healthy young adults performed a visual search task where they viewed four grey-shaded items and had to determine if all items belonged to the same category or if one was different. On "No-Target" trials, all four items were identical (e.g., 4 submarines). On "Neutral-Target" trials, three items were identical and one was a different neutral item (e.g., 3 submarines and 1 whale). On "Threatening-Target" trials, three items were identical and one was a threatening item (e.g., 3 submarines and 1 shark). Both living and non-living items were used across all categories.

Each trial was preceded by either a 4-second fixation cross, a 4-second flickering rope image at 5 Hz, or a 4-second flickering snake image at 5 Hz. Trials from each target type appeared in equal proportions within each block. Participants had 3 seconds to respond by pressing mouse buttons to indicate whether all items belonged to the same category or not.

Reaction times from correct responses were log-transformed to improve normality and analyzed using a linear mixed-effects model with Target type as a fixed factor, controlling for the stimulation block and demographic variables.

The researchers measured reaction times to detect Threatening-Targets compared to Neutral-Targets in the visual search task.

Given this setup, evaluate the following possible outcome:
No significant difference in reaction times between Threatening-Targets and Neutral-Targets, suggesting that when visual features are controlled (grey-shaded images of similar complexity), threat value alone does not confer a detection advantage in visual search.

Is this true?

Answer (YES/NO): NO